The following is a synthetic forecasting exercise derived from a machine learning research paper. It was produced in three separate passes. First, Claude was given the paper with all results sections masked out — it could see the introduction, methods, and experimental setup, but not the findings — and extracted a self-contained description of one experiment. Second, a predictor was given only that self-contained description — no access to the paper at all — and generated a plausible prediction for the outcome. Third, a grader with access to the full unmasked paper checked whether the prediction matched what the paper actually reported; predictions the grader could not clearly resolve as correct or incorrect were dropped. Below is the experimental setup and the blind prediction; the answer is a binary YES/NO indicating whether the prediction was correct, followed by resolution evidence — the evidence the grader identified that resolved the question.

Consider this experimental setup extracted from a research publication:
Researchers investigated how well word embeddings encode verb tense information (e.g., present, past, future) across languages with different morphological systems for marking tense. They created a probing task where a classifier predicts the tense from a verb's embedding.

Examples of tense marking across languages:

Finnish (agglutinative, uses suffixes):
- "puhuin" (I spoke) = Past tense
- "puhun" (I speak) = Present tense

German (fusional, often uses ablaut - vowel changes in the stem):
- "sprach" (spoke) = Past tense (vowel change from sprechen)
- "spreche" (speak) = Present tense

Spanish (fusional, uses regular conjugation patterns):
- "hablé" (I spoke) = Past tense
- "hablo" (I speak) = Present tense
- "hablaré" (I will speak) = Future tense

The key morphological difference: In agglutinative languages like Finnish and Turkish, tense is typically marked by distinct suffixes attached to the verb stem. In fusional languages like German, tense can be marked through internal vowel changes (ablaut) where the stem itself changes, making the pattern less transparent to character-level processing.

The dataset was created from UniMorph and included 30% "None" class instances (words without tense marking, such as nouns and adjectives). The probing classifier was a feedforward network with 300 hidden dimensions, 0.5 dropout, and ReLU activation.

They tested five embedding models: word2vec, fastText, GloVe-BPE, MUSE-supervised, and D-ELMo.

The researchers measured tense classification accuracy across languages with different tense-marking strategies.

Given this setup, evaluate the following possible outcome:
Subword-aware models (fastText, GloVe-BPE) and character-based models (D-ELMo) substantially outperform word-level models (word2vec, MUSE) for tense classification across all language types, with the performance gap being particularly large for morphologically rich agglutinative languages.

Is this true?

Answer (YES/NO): NO